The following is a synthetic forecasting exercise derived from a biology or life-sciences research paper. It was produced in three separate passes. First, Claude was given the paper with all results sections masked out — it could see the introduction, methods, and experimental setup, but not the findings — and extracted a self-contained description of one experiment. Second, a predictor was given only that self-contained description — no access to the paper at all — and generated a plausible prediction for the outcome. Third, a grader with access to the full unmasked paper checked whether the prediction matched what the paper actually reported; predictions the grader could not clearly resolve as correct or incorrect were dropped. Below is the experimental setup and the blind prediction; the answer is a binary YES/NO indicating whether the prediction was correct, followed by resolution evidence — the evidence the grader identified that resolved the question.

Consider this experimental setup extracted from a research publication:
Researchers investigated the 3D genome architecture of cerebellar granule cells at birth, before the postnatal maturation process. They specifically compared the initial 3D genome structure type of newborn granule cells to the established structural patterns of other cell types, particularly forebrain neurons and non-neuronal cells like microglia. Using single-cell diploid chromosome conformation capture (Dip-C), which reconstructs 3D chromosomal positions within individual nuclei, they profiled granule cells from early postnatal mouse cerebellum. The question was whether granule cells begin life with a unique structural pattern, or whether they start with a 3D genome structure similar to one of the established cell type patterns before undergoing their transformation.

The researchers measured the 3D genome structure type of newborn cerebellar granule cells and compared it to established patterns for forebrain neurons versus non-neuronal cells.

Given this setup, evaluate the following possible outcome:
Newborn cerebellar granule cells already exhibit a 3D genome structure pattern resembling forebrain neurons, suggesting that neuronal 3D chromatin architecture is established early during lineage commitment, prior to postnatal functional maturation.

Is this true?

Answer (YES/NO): YES